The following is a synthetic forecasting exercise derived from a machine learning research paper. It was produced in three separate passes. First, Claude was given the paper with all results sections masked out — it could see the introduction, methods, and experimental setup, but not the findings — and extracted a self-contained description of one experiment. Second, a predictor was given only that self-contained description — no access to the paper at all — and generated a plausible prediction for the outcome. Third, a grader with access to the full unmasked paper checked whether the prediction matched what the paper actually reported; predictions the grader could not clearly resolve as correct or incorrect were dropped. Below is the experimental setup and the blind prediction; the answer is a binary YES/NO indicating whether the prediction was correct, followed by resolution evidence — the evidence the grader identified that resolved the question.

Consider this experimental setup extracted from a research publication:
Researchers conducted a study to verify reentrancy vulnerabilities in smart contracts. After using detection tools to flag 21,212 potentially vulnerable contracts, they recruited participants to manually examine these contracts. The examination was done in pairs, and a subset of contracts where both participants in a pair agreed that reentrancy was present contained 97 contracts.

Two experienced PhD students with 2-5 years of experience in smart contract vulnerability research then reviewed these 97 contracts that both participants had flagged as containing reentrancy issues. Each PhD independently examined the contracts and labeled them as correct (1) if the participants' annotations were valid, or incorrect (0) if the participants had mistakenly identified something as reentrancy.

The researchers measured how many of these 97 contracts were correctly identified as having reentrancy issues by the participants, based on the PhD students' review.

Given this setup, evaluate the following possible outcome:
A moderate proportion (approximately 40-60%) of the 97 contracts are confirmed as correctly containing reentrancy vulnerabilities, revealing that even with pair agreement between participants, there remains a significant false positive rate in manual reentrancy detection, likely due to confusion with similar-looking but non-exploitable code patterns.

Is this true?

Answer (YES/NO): NO